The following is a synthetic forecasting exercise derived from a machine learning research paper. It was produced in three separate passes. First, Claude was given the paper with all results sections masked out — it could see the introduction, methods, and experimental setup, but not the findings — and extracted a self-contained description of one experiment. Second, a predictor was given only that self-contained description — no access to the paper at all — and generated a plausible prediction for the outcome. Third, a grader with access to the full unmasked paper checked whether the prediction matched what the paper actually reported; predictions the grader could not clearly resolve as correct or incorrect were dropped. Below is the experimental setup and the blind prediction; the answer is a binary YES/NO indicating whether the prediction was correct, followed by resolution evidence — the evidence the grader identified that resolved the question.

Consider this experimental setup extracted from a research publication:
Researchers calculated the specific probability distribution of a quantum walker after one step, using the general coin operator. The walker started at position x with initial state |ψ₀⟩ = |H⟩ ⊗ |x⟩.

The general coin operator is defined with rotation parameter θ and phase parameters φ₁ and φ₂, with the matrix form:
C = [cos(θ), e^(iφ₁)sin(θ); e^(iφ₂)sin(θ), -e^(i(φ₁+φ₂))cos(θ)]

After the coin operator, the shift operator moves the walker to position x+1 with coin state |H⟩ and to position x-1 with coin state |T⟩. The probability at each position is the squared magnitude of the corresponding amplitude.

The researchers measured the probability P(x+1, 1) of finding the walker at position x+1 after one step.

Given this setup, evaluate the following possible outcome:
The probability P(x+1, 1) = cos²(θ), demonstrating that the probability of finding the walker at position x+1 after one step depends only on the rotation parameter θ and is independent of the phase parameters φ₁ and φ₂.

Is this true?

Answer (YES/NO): YES